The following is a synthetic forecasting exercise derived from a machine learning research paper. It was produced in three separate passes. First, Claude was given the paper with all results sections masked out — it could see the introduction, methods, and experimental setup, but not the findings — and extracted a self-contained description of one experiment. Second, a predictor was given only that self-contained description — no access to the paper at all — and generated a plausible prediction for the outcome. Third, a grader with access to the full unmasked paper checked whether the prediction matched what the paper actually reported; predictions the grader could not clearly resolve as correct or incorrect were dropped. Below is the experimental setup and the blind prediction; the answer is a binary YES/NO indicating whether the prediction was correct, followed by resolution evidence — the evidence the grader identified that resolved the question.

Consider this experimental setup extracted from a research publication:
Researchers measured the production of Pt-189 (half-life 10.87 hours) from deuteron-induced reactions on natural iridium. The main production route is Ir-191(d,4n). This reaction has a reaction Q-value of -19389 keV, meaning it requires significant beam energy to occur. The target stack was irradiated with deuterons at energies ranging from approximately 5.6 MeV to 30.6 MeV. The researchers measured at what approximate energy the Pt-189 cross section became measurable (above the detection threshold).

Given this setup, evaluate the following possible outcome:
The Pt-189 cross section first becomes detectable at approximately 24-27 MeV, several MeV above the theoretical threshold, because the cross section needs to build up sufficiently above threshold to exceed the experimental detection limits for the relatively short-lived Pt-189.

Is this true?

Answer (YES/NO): NO